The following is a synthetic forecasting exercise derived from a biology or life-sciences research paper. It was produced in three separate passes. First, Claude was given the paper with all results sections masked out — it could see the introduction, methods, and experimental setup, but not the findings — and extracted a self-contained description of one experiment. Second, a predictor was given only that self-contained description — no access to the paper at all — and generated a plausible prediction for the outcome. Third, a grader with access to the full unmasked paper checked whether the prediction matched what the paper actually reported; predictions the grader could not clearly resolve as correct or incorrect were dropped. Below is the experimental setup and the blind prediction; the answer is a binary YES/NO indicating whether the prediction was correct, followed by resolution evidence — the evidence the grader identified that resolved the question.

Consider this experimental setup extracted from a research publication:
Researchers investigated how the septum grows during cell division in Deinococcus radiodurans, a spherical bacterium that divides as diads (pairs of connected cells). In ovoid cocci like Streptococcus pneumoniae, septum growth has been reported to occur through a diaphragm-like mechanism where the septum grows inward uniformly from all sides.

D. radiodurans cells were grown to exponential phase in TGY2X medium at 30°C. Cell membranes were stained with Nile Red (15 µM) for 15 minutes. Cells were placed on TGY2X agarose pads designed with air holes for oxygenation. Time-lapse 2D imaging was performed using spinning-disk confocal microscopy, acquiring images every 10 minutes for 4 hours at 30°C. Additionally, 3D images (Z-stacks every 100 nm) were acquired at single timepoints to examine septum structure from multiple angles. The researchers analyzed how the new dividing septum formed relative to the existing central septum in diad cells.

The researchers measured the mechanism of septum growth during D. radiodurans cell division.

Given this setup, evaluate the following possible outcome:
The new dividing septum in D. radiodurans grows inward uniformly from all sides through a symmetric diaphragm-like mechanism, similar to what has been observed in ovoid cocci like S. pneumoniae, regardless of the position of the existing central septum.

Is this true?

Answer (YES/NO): NO